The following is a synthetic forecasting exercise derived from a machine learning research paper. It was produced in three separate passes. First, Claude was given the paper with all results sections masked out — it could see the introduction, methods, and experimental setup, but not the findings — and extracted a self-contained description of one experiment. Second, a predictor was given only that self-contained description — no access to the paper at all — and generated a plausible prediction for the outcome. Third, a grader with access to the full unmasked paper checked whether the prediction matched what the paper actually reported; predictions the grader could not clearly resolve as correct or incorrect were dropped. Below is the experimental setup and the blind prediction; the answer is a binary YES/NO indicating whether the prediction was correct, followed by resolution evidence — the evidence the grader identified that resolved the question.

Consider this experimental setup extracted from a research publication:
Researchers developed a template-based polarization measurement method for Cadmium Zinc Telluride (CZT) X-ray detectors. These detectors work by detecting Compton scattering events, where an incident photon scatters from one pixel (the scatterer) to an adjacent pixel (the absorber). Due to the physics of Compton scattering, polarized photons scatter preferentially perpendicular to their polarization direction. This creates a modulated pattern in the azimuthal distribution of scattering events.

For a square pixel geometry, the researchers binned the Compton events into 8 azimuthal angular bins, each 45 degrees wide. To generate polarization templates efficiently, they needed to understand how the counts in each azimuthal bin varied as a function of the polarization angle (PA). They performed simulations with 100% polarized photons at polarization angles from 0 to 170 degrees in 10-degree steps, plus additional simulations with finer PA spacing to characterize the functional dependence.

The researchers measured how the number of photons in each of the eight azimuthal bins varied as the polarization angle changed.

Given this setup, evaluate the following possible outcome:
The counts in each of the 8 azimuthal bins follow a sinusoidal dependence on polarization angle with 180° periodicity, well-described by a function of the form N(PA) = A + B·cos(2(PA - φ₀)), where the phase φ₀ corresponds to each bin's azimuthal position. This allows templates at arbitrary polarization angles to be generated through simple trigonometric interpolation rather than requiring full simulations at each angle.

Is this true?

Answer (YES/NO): NO